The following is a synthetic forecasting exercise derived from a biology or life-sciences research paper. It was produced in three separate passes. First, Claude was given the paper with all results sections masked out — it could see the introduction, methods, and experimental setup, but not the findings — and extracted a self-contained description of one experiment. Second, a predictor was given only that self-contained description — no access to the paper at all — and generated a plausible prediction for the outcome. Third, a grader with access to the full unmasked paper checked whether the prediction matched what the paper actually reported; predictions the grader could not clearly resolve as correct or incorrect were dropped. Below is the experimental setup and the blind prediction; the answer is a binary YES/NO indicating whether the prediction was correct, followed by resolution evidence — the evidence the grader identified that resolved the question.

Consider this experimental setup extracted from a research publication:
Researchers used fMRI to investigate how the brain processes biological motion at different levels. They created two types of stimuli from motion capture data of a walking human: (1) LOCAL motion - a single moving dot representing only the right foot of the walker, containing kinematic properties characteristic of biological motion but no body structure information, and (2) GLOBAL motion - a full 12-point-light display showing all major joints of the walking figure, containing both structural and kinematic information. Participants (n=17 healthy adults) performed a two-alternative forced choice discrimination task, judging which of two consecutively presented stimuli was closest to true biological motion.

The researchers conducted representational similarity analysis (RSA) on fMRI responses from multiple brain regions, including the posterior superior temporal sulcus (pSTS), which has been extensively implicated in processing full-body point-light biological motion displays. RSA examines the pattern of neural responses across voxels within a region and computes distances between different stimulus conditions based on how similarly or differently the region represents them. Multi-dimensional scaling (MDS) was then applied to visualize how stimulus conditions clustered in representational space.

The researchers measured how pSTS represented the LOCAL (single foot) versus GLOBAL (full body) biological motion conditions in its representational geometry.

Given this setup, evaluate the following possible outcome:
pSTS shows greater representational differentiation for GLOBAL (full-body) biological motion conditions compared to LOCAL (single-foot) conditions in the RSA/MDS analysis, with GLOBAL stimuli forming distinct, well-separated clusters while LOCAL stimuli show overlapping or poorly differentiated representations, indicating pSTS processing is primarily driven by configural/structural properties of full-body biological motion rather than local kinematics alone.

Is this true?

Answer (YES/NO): NO